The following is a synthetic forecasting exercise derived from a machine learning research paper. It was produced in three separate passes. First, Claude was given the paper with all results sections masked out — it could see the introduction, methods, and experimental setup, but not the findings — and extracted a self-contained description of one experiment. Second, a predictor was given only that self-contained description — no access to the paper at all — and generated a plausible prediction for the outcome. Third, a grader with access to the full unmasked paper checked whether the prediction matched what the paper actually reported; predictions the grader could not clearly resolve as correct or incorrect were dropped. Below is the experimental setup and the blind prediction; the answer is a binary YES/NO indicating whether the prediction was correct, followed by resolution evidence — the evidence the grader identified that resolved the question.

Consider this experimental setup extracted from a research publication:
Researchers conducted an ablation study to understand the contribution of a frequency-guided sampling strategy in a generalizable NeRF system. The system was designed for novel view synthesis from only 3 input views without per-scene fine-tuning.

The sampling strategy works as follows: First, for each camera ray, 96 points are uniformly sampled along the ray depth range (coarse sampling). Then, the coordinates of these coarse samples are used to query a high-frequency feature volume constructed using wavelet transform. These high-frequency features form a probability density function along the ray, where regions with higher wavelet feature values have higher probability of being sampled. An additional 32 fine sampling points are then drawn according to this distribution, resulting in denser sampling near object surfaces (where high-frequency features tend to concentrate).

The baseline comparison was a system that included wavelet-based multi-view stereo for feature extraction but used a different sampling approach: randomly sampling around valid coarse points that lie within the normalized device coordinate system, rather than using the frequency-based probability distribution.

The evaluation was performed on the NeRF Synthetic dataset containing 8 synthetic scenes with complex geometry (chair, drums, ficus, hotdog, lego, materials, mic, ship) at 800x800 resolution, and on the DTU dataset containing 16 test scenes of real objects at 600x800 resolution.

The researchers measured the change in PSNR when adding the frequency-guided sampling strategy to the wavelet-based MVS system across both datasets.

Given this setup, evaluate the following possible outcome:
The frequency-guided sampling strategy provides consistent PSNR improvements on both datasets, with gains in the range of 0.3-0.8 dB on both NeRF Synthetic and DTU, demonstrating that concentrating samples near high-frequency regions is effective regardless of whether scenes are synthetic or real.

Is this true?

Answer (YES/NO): NO